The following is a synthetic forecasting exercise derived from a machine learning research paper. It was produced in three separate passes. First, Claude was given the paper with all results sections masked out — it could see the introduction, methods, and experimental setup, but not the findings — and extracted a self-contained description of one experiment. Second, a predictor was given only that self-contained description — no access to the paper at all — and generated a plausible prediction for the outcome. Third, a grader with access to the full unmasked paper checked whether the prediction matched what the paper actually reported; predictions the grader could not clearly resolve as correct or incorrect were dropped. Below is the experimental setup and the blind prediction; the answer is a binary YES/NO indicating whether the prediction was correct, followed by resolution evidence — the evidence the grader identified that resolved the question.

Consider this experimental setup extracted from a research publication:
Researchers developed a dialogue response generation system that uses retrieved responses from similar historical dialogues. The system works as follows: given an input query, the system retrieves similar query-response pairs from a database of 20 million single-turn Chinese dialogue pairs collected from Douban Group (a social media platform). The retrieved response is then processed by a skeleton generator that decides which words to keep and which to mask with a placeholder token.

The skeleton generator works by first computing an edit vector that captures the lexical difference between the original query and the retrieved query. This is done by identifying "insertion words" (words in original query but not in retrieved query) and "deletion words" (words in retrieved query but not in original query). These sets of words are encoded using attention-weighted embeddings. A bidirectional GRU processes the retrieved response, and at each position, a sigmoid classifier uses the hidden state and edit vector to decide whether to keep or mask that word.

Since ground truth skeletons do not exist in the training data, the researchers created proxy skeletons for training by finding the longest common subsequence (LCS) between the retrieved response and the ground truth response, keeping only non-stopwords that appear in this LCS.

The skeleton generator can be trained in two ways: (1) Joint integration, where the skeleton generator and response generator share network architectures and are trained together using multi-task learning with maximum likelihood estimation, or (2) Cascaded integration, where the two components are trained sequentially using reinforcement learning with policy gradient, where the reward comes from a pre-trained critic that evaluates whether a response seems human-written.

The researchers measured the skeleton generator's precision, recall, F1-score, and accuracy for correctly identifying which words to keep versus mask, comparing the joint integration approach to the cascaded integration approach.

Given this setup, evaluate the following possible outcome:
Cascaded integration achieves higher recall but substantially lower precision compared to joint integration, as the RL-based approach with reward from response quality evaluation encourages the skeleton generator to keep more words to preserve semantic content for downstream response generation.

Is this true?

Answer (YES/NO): NO